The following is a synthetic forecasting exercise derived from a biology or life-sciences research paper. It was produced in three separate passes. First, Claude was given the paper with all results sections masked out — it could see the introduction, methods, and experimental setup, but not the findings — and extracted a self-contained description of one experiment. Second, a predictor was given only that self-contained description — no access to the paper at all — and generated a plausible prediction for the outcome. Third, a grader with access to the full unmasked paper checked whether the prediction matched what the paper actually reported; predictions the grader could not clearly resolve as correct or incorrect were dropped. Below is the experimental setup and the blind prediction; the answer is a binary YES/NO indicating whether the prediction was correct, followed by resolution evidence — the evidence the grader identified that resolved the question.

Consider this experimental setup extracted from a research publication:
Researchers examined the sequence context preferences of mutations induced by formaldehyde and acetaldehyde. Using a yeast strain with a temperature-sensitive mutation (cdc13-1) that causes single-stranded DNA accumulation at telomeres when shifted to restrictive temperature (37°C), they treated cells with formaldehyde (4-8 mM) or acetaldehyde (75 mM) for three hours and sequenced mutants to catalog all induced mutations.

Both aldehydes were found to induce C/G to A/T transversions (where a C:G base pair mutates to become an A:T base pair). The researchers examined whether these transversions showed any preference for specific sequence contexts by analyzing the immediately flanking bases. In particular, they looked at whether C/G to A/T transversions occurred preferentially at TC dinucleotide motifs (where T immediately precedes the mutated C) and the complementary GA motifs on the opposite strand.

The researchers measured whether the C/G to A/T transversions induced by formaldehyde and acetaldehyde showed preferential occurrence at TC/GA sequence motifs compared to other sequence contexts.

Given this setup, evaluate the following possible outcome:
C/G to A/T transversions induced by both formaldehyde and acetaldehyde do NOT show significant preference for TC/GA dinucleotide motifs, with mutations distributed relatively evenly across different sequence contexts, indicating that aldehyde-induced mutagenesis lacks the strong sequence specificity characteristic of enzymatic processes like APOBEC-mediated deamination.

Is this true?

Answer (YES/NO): NO